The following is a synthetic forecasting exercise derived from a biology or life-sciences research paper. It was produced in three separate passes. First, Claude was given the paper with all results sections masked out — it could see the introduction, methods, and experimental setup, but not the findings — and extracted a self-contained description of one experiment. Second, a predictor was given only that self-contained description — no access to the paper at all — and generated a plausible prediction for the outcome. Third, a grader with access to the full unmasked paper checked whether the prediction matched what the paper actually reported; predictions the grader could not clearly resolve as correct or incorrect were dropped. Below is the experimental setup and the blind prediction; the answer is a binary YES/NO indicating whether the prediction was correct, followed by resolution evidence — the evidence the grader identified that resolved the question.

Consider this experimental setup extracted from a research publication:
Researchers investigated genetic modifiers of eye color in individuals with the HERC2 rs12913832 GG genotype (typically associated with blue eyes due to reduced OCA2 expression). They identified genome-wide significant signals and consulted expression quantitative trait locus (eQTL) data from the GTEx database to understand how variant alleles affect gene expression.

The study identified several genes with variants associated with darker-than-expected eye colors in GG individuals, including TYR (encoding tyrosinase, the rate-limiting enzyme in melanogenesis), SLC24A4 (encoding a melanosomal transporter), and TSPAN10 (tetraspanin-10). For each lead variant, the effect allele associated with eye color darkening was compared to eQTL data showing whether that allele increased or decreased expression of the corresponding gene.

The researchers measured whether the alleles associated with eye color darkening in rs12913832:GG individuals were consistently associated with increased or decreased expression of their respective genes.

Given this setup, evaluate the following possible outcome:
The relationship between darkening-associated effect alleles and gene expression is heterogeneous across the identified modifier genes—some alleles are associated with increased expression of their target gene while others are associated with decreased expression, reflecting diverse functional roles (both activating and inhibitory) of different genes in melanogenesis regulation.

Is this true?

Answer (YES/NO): NO